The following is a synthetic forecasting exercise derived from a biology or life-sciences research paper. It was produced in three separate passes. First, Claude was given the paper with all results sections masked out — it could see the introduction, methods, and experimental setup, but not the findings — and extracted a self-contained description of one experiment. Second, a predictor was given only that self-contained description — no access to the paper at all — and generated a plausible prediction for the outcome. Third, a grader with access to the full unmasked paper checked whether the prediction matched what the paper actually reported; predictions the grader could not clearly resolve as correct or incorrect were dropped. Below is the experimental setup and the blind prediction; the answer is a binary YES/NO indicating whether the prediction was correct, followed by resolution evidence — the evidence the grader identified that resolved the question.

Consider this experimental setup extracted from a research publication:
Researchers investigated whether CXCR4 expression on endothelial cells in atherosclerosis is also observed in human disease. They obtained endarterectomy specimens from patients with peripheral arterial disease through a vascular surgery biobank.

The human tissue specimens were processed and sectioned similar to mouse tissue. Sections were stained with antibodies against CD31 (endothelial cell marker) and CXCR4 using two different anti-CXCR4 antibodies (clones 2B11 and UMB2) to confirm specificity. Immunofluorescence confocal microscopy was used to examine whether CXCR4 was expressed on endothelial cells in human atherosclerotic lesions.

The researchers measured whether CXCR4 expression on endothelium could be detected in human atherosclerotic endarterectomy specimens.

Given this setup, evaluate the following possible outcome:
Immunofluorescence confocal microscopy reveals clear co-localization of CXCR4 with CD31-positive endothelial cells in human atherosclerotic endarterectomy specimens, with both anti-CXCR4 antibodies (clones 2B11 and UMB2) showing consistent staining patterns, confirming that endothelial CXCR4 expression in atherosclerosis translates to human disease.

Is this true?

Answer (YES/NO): YES